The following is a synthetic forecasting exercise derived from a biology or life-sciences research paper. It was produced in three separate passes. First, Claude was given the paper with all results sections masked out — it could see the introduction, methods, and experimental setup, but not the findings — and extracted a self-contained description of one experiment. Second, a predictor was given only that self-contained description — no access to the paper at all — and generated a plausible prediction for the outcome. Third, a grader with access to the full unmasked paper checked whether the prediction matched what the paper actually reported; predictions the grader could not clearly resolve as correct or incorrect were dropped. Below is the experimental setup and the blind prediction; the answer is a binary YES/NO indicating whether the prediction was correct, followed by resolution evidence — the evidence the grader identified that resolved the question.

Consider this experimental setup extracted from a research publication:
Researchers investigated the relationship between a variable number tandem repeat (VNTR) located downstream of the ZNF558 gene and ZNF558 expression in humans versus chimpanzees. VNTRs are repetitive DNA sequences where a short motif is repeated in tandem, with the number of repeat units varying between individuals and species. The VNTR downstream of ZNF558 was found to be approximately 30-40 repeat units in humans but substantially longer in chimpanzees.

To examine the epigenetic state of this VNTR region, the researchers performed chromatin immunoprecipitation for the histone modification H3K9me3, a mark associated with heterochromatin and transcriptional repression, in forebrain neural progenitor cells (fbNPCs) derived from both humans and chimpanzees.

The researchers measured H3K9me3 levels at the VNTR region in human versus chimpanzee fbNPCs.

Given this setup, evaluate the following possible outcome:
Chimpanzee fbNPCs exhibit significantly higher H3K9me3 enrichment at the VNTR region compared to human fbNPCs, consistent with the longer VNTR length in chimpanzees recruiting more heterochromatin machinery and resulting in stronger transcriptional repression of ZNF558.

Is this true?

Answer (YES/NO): NO